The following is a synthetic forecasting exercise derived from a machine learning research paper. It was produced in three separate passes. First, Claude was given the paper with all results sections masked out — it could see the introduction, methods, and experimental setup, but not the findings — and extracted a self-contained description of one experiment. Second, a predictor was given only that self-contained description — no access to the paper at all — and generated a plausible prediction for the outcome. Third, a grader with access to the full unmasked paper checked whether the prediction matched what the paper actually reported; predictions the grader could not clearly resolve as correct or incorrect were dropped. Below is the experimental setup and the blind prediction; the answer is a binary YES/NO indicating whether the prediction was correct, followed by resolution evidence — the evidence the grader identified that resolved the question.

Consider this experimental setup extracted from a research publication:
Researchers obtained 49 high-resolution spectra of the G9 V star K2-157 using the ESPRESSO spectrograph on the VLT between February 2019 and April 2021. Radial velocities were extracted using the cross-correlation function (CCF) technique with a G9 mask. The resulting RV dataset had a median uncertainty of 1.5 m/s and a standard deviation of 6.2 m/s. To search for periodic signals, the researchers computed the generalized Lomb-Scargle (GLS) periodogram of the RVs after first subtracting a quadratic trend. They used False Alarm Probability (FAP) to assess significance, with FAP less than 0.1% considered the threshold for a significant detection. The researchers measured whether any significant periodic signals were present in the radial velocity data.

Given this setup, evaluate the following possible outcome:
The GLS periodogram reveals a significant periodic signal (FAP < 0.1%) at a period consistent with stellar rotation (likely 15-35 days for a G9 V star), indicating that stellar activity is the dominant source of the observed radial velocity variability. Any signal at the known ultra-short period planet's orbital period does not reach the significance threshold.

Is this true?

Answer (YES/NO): NO